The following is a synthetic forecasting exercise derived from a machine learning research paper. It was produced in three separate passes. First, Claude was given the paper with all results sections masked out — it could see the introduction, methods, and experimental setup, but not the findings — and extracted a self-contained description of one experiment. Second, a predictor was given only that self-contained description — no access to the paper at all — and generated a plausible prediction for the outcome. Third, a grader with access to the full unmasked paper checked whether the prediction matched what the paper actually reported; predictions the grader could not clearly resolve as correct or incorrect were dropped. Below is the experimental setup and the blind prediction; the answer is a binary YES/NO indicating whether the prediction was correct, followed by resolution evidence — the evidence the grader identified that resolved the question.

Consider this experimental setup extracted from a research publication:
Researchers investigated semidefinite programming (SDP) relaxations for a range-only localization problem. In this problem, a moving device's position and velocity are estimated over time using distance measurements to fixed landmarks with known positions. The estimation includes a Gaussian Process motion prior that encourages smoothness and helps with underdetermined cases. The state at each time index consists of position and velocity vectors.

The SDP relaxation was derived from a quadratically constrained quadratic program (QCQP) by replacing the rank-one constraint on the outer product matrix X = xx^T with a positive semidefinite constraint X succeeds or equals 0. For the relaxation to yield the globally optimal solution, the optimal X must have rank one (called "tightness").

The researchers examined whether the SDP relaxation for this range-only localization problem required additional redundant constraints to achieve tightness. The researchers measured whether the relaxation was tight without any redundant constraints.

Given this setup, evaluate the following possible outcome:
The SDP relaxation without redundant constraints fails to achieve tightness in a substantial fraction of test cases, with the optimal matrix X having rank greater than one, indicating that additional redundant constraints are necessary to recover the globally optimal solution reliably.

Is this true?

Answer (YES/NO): NO